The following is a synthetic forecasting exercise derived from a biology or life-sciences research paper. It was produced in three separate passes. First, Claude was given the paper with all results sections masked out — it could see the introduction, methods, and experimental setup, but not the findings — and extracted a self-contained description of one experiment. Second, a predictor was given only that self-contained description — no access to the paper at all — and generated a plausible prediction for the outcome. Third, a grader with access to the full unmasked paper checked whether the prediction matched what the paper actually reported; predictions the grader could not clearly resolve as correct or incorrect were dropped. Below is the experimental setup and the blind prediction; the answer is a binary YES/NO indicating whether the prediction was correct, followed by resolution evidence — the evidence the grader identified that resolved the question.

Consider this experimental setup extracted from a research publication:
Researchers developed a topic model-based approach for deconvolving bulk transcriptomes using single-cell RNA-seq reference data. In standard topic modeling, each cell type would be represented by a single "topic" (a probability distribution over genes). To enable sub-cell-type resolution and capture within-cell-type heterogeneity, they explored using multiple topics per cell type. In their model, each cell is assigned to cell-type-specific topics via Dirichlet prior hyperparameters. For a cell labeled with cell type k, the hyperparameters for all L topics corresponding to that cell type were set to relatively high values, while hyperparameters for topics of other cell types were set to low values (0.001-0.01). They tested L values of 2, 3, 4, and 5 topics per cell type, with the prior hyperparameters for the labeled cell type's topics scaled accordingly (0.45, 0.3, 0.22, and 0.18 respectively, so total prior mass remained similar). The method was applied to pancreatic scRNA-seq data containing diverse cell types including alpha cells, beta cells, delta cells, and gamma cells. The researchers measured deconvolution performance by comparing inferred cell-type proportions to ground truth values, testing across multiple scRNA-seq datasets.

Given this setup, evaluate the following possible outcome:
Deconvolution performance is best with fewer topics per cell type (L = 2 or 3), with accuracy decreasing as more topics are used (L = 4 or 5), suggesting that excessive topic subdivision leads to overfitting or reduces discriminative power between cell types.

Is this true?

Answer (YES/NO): NO